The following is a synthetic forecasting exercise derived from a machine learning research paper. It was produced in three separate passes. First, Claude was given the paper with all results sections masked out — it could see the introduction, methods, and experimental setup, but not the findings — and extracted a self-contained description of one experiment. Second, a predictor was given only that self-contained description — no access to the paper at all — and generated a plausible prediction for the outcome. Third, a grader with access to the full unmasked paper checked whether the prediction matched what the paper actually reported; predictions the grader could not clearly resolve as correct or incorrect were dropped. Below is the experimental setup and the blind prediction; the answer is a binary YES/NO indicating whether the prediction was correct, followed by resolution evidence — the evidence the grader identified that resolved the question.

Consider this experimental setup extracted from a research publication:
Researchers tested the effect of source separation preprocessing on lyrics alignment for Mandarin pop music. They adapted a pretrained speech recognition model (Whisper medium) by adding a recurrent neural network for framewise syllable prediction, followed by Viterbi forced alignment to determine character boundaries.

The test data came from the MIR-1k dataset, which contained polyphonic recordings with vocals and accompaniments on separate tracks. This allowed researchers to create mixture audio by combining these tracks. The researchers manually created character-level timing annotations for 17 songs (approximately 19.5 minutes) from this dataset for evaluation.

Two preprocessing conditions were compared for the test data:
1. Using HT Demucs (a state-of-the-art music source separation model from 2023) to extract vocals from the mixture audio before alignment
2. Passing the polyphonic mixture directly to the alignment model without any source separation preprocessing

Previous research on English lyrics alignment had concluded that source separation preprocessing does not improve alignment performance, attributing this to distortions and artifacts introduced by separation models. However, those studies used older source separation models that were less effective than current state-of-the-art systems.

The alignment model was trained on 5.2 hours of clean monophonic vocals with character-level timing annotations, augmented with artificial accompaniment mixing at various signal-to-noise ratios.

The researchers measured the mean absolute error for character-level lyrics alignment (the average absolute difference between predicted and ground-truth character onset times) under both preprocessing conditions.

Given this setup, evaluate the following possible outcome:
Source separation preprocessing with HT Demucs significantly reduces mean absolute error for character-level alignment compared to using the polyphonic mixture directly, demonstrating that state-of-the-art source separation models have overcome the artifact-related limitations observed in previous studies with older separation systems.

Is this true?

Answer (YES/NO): YES